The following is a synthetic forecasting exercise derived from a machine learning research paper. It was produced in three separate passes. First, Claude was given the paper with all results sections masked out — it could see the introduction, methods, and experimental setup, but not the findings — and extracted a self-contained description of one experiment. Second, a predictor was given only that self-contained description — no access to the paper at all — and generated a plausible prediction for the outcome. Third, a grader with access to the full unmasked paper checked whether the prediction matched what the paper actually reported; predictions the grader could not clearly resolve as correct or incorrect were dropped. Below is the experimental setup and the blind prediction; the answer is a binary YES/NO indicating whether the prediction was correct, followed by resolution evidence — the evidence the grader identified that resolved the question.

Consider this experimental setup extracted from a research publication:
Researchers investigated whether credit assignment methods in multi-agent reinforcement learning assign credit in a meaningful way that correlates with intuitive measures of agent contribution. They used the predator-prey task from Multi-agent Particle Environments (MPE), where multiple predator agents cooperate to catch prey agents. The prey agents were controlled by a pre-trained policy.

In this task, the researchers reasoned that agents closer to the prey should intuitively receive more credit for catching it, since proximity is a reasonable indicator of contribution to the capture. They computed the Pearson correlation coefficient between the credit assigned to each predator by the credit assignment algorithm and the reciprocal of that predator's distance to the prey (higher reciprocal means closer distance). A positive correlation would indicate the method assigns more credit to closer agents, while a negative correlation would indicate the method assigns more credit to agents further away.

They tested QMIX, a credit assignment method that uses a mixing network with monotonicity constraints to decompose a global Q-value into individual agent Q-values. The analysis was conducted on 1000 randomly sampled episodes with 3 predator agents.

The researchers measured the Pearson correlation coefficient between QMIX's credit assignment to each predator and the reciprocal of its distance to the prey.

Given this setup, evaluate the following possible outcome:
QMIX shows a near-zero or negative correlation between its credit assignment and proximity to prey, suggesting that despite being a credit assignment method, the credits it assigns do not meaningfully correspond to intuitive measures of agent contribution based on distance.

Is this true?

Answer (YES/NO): YES